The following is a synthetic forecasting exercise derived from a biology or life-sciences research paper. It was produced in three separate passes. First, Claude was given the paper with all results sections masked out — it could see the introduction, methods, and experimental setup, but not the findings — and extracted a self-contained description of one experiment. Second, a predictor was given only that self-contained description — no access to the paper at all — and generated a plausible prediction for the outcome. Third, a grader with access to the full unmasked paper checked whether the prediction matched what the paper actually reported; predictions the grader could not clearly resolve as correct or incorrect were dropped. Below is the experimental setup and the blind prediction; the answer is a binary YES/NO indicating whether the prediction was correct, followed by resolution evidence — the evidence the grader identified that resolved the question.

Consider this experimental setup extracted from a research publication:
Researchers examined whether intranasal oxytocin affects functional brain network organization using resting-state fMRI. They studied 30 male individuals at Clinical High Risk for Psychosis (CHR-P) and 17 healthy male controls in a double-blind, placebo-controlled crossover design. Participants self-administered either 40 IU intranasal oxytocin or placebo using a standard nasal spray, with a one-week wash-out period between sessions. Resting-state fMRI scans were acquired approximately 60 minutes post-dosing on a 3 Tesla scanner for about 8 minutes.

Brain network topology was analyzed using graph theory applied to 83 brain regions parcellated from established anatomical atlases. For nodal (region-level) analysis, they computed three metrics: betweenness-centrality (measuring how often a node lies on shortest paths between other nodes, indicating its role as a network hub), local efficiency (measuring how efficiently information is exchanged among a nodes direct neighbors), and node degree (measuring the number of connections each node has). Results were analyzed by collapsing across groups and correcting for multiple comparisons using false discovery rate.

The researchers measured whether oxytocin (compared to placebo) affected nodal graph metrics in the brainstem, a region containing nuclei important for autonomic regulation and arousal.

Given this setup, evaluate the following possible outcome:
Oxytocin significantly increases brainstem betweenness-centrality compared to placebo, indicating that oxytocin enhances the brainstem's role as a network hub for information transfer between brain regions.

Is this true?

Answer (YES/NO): YES